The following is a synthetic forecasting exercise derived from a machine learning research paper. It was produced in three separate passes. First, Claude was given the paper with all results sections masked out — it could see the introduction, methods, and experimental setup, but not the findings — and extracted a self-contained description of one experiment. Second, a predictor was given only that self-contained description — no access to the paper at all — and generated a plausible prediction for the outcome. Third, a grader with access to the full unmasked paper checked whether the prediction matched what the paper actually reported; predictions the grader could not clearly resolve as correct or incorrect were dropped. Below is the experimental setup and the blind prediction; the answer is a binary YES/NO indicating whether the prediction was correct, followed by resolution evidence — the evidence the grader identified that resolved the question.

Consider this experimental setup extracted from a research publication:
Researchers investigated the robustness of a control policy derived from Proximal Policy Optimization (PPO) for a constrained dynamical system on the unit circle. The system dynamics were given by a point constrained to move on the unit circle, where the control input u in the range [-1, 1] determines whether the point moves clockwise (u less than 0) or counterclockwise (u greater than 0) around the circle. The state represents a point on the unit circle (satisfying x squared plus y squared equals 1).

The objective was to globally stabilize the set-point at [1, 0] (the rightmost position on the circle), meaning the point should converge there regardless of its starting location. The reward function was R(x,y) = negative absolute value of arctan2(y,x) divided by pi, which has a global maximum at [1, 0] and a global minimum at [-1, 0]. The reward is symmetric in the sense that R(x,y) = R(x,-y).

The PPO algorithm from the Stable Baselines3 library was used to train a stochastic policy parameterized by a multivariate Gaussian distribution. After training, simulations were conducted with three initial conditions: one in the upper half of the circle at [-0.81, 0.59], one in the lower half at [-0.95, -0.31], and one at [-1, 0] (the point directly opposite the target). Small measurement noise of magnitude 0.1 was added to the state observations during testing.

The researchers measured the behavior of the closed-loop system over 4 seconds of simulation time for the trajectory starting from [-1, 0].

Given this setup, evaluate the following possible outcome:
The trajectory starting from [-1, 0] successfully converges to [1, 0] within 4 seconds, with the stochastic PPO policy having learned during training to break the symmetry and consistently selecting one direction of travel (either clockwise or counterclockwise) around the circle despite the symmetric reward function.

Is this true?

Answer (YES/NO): NO